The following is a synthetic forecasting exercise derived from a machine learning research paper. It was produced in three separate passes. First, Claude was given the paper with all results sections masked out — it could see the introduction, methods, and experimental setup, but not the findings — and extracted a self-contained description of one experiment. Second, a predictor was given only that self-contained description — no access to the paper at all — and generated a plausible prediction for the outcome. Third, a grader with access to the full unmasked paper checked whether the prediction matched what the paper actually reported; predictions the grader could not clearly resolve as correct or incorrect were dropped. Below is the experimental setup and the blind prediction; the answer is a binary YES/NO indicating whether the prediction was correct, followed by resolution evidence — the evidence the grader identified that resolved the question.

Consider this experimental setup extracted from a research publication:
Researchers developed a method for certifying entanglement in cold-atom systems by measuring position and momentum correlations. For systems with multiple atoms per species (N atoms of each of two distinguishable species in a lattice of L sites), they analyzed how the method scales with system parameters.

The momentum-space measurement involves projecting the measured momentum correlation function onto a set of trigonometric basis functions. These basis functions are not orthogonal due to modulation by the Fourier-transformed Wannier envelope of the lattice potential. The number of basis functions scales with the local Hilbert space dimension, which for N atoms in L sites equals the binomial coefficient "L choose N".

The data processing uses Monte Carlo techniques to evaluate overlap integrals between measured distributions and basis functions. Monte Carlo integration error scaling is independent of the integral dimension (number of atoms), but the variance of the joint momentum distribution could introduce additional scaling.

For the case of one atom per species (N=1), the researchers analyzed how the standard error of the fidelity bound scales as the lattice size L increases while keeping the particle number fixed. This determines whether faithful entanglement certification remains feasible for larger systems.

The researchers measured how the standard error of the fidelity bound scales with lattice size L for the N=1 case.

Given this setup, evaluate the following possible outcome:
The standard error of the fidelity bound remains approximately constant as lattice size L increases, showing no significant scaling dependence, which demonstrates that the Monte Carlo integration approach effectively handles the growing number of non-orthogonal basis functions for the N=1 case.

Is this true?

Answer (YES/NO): NO